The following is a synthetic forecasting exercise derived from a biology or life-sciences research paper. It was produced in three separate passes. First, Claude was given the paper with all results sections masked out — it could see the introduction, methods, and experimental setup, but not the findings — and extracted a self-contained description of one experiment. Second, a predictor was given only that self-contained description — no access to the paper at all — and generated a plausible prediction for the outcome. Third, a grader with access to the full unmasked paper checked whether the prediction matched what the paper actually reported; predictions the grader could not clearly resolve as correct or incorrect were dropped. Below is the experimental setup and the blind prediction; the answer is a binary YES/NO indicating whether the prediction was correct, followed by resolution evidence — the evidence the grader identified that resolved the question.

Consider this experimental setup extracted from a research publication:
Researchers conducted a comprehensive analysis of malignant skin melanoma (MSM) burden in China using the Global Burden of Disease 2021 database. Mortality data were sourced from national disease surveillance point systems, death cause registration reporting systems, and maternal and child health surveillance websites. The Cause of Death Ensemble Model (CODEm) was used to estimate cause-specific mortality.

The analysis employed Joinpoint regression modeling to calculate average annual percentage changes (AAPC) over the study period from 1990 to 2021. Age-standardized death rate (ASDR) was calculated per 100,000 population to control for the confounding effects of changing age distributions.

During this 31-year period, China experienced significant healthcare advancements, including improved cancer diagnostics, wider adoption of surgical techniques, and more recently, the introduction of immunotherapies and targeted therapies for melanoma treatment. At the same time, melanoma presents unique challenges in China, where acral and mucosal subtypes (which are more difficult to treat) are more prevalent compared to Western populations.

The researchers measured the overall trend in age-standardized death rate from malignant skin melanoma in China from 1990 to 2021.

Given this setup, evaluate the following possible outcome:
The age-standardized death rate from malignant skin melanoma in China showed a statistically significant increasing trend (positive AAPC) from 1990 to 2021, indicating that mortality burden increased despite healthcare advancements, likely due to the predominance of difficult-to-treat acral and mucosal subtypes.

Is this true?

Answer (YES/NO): NO